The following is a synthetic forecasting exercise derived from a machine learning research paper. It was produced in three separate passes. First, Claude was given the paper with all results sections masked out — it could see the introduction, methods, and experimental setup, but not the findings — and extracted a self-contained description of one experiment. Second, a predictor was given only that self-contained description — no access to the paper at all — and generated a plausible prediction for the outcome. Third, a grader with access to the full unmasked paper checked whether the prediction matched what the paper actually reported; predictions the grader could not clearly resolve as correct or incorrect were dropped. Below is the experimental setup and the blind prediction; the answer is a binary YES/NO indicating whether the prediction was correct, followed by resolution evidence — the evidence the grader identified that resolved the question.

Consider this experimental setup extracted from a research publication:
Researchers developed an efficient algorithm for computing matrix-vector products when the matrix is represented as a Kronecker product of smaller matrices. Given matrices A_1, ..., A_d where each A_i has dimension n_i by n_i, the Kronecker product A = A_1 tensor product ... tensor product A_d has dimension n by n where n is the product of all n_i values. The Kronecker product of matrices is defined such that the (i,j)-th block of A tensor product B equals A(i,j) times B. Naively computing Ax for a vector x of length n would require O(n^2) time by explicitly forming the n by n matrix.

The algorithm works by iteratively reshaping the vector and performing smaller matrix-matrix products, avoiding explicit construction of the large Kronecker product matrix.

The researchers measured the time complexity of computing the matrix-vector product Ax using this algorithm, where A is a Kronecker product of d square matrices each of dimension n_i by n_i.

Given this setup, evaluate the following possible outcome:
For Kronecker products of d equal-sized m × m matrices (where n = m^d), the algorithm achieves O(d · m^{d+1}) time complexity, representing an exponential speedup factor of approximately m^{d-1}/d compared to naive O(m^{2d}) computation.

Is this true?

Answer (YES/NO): YES